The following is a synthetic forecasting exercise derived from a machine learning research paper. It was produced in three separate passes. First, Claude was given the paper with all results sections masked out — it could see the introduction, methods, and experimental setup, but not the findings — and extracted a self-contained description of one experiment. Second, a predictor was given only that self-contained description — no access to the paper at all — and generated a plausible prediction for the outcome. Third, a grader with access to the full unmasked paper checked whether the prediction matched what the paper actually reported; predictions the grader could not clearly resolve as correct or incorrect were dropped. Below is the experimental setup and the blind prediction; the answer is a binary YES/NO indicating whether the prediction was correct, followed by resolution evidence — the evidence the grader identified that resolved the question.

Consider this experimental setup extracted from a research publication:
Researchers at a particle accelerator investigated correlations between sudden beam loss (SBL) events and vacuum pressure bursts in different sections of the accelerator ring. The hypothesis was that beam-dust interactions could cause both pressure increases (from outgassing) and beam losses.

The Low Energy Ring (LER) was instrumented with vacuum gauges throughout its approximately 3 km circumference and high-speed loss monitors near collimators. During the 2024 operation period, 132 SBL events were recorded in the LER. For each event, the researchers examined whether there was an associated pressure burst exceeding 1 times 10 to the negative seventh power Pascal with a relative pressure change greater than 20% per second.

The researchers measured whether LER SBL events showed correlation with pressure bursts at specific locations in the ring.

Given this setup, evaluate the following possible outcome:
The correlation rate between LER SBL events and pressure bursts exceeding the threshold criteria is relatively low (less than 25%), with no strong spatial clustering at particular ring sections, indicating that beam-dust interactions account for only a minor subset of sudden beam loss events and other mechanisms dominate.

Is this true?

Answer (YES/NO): NO